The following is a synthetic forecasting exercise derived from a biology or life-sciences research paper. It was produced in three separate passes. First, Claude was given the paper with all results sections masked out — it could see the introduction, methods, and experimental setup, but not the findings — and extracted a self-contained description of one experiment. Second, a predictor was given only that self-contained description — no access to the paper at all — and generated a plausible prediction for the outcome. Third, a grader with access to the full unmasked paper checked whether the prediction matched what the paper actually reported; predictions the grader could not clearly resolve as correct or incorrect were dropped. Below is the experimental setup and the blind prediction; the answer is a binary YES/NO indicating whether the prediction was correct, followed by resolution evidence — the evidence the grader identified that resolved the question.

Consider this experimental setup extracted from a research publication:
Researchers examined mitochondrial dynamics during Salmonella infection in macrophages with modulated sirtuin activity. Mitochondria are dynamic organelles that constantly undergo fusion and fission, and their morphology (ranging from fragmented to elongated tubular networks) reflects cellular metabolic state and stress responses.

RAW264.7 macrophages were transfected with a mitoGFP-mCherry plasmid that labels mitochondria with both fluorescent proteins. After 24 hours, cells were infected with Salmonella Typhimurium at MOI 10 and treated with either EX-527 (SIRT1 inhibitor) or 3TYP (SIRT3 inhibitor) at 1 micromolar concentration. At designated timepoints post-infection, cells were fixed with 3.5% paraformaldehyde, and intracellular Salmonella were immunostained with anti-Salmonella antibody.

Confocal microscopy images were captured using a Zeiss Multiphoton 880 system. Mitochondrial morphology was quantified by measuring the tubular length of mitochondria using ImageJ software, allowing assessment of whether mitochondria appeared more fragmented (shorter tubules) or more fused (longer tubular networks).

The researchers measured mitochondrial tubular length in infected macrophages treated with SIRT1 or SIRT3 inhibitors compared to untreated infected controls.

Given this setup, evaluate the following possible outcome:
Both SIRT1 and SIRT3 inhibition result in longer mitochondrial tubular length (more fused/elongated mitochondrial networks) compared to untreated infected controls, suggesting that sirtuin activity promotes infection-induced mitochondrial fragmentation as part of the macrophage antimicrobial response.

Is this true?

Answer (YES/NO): NO